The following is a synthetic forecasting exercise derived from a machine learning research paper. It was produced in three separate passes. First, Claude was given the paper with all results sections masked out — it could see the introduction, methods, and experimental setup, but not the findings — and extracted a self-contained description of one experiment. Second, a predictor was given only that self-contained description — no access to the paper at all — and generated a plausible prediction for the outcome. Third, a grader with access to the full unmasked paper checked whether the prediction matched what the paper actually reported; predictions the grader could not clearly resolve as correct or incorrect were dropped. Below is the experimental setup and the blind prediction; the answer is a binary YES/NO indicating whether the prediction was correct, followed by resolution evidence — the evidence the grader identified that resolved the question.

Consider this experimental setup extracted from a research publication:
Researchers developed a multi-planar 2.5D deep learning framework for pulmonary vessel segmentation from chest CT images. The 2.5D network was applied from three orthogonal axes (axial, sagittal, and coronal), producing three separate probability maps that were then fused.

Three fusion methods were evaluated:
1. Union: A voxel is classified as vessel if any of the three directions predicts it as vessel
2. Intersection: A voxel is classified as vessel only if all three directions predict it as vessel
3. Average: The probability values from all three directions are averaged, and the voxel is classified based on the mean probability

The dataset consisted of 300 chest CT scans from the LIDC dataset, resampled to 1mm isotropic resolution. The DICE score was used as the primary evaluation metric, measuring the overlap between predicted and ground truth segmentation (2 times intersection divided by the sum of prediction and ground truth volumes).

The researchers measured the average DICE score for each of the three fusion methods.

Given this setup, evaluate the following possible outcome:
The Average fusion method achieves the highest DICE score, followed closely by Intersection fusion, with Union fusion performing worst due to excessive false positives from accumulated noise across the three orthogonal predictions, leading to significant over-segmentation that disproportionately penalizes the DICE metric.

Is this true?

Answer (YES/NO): NO